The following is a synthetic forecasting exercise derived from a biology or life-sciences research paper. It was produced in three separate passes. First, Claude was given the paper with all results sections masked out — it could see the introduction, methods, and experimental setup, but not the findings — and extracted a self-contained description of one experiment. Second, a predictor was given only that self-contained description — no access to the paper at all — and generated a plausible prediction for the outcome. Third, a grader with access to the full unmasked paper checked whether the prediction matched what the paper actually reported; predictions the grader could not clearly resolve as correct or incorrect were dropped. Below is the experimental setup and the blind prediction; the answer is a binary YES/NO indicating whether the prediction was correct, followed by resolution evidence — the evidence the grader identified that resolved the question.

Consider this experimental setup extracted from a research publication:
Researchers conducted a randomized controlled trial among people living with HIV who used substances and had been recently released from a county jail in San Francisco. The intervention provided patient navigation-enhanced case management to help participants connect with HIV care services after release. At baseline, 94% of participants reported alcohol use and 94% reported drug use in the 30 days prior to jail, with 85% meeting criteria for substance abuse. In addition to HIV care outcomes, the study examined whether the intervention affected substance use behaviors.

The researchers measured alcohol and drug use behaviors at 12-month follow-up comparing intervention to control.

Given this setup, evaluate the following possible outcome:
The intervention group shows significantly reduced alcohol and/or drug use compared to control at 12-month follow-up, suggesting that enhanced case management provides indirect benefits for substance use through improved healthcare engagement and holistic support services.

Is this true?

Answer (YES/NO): NO